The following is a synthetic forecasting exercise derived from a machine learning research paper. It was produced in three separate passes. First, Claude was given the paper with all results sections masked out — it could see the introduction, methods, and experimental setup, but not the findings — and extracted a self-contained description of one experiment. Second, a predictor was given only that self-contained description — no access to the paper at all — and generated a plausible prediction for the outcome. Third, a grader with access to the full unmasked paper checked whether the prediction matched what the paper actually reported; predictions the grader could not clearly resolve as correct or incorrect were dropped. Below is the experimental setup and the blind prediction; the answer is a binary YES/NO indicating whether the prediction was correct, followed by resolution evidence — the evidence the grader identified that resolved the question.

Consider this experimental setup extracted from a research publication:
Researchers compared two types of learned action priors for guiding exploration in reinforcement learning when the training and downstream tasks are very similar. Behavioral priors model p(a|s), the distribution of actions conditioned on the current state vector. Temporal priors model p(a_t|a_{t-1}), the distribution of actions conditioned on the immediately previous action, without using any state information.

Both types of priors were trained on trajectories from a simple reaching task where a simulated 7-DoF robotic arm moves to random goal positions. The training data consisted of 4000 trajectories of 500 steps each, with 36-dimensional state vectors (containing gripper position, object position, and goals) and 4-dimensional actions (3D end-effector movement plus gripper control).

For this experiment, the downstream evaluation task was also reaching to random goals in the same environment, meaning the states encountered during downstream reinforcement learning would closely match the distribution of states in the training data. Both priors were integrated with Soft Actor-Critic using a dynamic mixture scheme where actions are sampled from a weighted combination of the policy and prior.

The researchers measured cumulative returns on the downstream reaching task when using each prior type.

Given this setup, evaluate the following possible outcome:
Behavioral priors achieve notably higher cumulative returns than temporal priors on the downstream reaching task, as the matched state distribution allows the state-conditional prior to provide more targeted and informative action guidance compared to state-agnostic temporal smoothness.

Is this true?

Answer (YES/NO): NO